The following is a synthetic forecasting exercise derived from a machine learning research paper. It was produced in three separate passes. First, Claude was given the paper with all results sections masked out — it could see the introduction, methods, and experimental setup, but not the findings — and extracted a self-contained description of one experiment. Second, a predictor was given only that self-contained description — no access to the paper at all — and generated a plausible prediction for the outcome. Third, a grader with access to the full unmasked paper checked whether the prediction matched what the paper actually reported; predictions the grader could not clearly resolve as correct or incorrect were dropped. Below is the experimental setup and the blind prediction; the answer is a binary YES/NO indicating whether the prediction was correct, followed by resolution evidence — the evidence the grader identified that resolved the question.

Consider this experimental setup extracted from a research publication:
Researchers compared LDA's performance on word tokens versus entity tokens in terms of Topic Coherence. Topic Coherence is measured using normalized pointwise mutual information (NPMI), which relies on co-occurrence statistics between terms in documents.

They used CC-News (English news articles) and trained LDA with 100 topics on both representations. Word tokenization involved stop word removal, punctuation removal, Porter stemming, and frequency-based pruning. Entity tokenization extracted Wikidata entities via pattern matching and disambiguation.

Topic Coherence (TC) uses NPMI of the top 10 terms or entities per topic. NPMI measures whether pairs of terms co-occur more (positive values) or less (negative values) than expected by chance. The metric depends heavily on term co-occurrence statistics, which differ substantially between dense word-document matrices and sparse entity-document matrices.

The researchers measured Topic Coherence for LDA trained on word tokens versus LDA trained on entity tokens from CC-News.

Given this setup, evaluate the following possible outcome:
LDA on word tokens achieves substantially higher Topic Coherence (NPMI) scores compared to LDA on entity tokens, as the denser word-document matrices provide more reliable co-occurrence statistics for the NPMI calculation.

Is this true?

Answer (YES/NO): YES